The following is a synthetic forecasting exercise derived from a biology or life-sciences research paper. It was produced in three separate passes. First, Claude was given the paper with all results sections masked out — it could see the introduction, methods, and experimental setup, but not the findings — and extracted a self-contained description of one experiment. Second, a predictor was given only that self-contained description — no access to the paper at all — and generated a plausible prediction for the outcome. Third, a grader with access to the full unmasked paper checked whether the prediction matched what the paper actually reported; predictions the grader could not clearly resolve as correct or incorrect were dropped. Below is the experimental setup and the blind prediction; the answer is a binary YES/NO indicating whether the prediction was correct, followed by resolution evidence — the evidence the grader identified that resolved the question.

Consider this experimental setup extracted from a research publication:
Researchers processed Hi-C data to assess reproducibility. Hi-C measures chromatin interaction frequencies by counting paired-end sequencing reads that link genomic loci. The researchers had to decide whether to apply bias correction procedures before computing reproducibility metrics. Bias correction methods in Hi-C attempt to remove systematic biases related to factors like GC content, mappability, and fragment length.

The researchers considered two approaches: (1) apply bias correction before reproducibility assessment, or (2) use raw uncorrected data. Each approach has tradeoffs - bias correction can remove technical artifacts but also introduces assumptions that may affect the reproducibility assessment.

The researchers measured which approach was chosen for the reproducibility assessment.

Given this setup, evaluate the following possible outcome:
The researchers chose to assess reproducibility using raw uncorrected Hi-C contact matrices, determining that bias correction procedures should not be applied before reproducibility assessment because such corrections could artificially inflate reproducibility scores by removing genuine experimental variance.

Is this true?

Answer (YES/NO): NO